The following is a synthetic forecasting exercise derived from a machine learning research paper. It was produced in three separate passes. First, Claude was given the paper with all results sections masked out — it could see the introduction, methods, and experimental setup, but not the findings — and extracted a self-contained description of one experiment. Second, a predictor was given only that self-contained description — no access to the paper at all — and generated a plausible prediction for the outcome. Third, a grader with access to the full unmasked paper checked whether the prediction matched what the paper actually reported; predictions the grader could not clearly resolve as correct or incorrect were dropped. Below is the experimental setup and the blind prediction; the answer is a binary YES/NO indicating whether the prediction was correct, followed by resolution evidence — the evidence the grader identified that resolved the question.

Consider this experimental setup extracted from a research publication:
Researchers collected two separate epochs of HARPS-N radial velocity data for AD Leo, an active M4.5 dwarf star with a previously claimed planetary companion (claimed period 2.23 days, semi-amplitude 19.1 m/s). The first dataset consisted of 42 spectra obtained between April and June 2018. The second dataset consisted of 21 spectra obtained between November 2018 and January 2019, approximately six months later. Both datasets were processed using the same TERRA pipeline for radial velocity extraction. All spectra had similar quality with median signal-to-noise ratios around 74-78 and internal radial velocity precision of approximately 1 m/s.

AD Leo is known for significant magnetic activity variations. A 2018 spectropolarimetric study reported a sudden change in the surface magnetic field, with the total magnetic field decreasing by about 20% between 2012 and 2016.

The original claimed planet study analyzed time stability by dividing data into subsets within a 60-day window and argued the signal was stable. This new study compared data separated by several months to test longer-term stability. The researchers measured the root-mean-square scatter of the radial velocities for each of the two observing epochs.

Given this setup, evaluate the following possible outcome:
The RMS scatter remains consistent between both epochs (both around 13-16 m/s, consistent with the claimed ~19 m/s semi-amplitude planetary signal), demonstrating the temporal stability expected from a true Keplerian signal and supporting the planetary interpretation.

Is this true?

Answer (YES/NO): NO